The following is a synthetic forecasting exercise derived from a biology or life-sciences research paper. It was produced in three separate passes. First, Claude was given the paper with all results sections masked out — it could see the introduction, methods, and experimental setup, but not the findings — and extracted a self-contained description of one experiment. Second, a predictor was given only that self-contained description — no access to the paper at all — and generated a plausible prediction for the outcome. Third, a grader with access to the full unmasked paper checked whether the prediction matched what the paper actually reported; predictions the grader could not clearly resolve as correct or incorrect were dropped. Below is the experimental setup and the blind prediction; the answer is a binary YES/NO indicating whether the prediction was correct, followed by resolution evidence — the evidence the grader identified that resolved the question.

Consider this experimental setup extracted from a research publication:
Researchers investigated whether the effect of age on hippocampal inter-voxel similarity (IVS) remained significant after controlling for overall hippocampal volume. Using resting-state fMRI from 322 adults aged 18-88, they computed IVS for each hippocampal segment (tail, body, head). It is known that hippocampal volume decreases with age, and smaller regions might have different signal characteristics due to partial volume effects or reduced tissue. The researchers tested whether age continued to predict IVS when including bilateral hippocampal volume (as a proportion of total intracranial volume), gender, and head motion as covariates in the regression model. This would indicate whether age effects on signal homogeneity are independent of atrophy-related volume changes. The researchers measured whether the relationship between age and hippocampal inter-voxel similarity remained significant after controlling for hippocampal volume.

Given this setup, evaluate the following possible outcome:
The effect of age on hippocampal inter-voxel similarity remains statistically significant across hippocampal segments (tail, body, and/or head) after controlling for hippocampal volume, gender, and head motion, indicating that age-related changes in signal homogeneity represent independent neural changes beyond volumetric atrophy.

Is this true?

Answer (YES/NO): YES